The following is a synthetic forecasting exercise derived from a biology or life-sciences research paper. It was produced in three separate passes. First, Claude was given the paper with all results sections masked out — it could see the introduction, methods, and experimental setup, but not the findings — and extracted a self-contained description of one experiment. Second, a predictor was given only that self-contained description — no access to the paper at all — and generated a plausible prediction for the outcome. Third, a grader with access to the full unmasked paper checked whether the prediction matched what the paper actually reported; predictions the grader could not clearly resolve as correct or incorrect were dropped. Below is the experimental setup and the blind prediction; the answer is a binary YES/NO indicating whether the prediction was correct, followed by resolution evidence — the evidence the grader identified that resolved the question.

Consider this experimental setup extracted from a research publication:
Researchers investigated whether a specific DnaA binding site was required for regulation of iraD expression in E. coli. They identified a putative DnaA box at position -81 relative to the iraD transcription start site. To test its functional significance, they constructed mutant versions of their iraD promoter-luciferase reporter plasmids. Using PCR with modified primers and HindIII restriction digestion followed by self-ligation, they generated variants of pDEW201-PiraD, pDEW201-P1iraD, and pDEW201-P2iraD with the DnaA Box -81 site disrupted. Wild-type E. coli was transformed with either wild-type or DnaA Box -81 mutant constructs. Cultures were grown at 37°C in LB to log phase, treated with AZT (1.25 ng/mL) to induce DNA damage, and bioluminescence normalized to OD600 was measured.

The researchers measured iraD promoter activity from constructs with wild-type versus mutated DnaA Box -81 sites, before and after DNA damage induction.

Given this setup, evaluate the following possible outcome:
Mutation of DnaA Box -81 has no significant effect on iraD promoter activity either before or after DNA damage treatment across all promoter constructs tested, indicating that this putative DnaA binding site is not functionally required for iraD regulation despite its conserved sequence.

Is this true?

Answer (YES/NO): NO